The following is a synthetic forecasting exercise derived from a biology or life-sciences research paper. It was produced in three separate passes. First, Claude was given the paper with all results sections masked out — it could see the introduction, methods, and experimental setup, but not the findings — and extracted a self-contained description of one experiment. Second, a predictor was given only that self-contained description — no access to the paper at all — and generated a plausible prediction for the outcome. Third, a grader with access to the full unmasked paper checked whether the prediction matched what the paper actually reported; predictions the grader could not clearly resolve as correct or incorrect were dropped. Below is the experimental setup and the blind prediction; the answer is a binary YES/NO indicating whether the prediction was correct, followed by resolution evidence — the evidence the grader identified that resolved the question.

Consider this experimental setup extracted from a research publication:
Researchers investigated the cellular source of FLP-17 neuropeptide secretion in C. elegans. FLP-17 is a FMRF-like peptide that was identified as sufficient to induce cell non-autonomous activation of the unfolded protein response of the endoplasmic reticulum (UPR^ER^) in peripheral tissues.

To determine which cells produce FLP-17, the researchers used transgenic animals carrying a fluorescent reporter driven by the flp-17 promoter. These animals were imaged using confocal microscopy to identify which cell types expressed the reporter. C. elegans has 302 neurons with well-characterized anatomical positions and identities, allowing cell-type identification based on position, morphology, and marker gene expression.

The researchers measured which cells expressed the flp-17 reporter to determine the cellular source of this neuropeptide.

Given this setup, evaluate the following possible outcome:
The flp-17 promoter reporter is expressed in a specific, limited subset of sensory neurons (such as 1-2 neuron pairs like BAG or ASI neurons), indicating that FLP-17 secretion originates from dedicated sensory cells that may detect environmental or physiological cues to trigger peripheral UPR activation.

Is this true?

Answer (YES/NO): YES